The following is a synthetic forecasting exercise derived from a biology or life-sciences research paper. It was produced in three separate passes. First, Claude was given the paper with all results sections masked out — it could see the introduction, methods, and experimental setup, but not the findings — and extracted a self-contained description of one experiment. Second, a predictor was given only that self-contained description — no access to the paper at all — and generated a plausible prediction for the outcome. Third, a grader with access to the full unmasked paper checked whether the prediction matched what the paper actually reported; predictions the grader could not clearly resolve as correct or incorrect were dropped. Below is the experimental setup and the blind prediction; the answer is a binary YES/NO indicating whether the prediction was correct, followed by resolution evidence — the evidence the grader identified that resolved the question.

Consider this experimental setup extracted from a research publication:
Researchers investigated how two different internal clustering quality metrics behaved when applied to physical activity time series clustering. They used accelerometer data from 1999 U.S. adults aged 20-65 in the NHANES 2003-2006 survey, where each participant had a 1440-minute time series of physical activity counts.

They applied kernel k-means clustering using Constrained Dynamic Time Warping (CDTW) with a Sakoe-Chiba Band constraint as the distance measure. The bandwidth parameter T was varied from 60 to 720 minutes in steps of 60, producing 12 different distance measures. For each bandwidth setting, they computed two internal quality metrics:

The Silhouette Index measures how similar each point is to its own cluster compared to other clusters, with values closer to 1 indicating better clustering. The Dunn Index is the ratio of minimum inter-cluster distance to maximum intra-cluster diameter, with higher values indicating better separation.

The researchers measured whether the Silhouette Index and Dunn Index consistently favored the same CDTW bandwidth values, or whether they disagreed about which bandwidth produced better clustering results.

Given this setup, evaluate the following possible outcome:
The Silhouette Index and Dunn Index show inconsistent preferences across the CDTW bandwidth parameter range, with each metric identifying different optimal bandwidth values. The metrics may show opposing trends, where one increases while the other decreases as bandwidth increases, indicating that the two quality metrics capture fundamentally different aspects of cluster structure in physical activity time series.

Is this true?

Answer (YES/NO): YES